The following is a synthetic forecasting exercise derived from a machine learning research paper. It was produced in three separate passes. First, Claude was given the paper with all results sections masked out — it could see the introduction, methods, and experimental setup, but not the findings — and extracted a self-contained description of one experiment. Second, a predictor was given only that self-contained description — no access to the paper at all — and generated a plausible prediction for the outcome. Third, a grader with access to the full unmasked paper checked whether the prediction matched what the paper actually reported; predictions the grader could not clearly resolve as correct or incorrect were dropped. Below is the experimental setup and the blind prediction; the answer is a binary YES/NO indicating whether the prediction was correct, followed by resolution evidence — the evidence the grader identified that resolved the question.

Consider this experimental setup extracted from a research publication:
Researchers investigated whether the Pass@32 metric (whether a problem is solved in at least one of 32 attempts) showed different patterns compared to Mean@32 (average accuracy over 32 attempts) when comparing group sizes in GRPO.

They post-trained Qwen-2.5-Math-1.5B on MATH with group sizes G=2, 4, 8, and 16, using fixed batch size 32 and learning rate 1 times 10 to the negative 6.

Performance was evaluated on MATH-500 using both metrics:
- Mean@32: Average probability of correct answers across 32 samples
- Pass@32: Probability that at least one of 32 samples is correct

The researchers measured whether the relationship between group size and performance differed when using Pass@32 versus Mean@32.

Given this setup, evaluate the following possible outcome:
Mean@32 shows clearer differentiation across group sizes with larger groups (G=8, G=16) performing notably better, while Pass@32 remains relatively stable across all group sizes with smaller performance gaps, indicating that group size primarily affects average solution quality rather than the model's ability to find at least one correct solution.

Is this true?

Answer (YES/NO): NO